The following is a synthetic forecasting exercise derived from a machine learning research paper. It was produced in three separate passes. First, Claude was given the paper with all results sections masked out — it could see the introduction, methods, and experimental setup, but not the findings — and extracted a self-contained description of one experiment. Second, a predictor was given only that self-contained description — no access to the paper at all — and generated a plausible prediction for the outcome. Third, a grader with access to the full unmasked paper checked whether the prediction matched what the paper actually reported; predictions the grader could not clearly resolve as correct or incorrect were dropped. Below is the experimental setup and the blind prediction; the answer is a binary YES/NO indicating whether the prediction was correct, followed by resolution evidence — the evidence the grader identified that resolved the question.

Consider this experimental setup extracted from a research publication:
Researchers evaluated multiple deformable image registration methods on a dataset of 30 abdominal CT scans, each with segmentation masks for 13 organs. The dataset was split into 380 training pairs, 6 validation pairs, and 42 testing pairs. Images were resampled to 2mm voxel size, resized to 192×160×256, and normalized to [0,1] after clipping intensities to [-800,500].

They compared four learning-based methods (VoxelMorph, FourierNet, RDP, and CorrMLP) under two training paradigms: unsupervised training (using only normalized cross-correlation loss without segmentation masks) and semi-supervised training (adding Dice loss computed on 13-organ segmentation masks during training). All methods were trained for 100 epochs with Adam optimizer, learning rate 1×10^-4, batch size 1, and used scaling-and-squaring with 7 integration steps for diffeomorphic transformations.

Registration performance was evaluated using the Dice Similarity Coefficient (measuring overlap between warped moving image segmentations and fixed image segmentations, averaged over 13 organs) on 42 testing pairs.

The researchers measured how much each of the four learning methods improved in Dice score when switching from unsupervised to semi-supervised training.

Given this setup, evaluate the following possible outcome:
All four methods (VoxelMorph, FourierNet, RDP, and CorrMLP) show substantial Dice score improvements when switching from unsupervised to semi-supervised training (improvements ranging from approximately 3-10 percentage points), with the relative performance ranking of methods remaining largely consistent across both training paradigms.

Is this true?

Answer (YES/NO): NO